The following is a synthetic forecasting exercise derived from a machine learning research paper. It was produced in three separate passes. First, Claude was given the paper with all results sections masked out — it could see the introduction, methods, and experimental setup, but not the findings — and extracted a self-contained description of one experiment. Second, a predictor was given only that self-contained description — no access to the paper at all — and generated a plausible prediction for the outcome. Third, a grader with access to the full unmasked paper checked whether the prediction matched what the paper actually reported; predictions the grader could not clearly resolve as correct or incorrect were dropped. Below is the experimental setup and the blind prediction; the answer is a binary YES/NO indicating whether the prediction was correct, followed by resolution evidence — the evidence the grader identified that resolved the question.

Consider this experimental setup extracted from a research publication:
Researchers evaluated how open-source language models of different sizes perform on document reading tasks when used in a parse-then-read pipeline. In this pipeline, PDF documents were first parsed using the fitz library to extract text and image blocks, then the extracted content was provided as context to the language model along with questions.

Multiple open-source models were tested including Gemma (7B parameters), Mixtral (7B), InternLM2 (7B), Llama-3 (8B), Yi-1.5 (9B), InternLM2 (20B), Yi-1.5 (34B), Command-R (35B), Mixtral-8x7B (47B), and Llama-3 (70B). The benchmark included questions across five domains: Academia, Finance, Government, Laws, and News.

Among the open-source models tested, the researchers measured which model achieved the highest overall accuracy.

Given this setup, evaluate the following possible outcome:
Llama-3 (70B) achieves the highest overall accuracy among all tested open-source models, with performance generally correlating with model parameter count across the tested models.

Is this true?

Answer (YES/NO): NO